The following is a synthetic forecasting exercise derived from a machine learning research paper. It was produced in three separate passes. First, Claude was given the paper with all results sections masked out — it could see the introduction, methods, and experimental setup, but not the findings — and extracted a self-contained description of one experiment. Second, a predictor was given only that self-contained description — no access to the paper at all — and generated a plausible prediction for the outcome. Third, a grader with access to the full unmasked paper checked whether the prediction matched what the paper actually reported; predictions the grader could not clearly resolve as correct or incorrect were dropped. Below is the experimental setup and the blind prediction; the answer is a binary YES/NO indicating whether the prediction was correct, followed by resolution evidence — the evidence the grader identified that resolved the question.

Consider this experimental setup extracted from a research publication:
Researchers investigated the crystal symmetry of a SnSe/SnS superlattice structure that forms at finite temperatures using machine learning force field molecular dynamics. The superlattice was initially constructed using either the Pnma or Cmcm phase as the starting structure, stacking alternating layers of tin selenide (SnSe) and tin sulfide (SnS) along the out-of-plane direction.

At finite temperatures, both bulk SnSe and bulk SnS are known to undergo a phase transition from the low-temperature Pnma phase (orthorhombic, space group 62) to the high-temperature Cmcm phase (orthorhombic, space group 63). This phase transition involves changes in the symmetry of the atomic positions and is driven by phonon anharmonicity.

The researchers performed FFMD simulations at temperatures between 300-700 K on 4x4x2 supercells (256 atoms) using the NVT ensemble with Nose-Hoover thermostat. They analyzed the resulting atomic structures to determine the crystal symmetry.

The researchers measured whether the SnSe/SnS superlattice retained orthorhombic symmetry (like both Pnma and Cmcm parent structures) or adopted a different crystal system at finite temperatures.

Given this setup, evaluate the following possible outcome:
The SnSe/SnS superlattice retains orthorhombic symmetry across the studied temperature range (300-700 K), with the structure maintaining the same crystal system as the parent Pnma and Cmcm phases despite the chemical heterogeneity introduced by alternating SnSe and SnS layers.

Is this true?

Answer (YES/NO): NO